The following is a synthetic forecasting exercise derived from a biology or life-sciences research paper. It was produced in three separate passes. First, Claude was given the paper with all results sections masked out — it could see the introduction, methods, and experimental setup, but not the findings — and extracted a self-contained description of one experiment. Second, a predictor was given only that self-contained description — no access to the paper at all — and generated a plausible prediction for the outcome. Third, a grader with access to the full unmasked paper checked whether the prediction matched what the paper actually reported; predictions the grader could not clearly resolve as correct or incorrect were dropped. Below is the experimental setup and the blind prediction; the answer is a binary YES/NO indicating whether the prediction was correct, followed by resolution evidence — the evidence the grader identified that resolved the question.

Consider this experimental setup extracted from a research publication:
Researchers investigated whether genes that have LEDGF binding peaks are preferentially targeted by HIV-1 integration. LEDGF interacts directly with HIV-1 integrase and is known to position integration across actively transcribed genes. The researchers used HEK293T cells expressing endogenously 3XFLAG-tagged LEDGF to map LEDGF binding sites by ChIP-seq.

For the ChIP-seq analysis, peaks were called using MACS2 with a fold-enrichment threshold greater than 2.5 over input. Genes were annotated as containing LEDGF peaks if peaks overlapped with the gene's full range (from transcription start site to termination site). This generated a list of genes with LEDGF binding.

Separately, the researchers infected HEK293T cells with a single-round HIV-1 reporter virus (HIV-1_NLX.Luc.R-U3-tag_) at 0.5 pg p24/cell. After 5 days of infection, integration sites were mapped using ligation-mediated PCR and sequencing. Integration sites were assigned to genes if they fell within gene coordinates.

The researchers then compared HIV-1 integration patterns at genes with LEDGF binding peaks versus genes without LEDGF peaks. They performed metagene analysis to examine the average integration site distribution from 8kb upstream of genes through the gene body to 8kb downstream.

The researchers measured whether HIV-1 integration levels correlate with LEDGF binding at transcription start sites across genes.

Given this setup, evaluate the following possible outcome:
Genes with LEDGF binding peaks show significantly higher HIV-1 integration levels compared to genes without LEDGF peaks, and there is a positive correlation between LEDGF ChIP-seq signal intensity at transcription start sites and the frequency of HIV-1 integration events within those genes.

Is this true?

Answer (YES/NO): YES